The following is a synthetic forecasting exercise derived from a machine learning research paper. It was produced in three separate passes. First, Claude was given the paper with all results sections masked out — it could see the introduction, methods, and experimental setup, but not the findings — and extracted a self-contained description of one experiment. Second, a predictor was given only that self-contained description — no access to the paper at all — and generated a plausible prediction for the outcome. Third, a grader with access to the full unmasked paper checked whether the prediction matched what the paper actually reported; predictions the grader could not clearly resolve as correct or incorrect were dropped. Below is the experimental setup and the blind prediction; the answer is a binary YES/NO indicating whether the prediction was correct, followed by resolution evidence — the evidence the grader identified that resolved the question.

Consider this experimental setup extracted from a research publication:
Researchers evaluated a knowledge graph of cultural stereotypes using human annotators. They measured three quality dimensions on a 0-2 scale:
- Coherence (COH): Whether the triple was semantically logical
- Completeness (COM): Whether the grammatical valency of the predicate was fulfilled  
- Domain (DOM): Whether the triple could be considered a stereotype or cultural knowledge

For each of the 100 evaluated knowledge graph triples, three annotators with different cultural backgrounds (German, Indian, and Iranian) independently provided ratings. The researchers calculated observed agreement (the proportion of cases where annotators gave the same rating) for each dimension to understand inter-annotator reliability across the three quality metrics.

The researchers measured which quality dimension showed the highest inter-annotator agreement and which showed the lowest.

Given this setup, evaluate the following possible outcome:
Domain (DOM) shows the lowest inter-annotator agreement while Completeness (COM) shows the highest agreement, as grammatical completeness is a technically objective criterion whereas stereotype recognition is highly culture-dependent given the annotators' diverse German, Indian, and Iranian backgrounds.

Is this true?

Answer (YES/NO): NO